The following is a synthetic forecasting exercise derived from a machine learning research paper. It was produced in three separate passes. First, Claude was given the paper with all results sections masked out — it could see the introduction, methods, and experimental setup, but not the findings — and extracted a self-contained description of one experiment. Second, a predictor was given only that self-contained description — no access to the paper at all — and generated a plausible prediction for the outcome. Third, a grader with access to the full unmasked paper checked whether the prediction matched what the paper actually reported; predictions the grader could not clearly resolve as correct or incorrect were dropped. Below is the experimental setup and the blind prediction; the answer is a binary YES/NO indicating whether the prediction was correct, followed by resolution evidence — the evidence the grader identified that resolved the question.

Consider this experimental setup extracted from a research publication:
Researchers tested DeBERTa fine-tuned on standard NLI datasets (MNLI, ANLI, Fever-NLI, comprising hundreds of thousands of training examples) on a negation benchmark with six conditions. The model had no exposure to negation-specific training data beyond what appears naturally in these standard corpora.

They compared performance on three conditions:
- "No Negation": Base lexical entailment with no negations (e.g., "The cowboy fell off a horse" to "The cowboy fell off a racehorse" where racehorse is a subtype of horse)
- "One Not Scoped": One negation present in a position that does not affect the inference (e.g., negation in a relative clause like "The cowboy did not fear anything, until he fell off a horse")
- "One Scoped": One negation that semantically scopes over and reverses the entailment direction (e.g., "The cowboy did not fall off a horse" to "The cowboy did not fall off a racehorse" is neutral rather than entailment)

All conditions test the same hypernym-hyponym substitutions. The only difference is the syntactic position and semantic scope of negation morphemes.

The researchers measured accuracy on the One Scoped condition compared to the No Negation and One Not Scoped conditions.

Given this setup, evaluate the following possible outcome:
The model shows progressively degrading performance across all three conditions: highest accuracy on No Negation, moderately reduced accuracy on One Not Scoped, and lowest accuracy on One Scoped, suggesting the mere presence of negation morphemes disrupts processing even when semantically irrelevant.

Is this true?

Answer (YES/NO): NO